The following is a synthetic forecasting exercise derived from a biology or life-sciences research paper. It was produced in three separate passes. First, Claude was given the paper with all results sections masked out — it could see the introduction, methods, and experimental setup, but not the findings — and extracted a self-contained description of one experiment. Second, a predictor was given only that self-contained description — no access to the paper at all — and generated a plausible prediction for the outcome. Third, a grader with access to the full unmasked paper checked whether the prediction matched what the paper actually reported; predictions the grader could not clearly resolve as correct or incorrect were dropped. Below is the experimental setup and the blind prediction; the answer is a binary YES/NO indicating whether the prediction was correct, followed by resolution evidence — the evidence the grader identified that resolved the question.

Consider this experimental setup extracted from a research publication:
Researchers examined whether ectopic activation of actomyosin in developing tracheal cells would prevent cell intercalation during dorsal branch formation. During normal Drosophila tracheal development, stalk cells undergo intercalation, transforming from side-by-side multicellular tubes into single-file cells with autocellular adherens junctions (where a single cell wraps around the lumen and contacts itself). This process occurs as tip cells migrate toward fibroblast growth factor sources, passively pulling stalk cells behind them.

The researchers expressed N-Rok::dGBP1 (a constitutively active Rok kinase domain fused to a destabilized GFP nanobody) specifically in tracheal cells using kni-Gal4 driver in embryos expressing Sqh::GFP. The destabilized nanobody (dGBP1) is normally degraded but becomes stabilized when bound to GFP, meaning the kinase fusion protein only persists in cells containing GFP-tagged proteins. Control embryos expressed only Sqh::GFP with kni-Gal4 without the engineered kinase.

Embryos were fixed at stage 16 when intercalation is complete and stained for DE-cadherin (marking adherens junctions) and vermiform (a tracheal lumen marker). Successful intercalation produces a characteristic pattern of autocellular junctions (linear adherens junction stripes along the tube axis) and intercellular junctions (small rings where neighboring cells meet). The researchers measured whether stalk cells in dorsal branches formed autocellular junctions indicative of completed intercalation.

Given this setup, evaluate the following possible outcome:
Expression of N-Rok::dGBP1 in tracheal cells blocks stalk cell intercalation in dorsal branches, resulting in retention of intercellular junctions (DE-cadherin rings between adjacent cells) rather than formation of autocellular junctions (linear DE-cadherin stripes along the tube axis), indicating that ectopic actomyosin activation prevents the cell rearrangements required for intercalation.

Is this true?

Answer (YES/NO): NO